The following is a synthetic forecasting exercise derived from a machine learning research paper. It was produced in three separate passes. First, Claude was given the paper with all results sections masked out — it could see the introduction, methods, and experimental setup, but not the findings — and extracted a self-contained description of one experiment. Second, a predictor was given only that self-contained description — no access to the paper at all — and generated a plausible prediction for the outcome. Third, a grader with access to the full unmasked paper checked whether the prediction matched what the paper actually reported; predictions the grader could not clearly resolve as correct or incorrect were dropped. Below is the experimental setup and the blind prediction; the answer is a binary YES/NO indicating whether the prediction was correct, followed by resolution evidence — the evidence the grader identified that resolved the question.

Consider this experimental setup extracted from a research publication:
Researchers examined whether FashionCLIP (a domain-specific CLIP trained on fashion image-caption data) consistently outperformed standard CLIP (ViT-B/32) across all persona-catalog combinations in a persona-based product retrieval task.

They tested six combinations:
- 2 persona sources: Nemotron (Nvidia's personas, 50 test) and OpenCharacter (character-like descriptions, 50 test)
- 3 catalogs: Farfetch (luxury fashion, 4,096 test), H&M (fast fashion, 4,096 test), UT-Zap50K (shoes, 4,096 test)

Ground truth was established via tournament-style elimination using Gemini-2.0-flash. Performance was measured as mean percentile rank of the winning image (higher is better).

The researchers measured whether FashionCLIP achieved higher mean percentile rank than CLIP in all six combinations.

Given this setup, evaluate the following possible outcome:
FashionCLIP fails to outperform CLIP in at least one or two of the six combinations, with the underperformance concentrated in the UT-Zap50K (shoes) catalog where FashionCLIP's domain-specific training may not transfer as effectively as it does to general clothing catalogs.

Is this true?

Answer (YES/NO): NO